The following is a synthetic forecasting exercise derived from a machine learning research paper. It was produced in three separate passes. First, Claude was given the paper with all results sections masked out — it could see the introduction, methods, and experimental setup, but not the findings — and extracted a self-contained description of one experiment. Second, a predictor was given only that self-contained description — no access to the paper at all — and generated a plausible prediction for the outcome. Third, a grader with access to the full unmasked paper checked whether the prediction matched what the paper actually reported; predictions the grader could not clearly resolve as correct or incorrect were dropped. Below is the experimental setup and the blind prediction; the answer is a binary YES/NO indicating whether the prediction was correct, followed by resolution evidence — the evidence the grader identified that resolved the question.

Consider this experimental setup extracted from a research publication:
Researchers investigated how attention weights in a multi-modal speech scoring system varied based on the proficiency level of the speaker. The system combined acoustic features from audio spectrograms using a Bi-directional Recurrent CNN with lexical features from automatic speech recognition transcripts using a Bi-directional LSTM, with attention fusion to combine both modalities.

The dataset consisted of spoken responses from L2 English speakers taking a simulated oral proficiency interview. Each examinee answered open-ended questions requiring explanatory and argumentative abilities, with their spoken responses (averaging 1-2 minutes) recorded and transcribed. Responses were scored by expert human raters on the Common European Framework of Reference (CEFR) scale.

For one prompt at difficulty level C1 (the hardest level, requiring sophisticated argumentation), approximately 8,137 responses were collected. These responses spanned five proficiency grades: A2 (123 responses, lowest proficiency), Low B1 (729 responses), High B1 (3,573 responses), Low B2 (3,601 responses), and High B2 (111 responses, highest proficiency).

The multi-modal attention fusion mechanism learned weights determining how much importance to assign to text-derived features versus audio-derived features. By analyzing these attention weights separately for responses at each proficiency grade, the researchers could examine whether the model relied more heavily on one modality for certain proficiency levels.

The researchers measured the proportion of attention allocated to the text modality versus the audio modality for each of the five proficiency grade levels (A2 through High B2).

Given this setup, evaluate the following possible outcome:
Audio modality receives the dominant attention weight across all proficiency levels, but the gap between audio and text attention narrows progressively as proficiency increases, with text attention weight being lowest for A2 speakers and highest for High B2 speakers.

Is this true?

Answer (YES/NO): NO